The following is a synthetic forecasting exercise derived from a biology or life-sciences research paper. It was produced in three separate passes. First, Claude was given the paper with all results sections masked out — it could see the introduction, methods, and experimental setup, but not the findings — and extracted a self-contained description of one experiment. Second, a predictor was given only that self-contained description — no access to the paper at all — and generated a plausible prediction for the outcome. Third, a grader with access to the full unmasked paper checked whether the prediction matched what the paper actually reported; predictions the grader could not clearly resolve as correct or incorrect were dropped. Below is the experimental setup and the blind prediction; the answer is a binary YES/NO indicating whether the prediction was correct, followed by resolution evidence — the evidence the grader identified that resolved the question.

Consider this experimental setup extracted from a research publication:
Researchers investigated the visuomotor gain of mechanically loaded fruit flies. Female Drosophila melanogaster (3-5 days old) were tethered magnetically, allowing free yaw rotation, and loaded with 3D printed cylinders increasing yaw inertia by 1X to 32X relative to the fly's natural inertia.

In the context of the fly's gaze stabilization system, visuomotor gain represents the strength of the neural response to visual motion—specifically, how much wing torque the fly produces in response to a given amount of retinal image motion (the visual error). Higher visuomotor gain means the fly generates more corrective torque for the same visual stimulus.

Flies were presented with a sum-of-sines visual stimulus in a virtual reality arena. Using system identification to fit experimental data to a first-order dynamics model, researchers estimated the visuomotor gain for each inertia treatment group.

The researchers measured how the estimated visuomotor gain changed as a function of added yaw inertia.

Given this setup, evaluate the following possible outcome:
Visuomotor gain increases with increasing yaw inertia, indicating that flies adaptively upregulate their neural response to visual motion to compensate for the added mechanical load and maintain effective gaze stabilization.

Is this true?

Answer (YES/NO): YES